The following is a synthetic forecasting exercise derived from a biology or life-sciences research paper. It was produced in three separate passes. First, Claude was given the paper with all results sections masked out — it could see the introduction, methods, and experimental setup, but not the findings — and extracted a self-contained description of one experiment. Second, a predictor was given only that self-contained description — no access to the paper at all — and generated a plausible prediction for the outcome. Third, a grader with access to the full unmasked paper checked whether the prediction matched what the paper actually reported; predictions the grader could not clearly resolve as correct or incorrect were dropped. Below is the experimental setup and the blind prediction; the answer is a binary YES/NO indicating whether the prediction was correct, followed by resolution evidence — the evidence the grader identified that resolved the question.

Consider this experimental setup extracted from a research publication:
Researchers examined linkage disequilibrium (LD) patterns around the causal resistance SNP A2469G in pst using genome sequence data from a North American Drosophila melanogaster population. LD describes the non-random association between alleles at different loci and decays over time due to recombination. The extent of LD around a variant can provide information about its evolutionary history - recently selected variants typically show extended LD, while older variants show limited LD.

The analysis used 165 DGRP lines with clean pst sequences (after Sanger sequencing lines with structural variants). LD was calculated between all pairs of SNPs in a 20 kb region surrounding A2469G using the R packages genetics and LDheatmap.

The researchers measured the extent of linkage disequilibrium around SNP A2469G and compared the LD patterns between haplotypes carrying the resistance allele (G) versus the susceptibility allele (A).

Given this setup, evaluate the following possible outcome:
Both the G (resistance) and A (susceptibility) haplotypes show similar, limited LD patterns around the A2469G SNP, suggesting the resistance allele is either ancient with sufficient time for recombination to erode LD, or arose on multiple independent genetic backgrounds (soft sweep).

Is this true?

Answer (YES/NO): YES